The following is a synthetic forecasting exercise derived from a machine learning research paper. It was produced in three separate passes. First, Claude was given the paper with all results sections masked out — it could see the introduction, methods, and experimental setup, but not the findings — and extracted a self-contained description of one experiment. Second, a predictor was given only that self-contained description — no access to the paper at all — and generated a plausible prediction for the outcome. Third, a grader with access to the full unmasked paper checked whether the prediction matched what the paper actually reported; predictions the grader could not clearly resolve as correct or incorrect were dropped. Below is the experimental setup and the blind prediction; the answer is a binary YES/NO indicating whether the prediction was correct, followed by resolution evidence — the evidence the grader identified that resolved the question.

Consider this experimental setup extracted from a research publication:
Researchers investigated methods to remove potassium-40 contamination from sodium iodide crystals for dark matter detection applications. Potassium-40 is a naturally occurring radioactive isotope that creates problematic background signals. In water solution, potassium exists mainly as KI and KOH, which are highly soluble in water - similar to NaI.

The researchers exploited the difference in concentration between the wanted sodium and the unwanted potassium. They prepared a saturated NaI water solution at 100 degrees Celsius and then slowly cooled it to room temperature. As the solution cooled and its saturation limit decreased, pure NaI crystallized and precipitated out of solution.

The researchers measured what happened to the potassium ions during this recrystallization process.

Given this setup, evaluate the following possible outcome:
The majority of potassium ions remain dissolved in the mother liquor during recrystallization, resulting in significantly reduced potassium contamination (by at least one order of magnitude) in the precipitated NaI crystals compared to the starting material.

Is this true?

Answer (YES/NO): YES